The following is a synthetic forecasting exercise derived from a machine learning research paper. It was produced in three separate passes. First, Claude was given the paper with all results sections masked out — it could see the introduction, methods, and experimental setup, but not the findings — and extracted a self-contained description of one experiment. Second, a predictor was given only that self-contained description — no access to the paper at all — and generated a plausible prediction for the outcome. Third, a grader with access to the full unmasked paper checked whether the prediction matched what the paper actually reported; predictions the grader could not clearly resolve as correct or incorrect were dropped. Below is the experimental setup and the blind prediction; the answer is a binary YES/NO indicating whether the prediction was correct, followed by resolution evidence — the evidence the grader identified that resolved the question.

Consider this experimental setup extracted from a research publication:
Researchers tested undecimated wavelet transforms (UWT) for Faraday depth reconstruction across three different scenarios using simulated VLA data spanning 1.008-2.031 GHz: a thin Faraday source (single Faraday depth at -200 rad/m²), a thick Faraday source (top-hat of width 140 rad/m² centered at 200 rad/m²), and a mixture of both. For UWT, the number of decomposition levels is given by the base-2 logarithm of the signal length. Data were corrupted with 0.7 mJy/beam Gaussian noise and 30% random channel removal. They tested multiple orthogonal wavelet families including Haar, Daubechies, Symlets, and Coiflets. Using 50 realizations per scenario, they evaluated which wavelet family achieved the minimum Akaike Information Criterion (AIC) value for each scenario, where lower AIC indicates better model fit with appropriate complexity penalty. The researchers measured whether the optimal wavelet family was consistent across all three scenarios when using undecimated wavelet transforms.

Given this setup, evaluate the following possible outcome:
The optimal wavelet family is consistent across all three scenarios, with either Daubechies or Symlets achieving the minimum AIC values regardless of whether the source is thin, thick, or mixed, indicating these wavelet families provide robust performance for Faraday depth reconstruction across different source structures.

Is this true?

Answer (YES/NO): NO